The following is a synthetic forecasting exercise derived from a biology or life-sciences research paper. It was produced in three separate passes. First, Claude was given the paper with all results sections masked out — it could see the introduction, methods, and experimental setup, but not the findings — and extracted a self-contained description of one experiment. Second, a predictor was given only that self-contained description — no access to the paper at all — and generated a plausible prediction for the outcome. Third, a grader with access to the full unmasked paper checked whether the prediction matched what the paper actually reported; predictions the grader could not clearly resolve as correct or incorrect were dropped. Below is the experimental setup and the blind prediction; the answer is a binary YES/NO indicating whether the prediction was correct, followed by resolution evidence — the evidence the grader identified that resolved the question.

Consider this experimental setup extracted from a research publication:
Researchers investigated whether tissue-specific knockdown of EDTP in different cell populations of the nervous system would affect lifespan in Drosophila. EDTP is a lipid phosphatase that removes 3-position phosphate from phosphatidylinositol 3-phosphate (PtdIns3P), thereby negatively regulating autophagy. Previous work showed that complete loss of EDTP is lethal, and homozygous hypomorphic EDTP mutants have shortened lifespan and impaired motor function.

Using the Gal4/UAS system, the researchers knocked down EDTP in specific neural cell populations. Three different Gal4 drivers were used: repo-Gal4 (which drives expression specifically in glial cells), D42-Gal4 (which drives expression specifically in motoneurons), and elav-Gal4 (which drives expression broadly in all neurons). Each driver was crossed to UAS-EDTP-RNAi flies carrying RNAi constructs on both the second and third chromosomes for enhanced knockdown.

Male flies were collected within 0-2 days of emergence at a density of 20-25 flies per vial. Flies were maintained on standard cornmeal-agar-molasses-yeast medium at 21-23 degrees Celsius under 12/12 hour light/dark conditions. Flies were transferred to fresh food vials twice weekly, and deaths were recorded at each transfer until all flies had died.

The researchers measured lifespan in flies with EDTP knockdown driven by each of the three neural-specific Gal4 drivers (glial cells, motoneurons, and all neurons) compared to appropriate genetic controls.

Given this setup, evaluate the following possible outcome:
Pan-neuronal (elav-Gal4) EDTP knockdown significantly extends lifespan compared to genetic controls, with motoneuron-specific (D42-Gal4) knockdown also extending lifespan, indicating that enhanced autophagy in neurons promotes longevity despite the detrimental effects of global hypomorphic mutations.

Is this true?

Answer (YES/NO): NO